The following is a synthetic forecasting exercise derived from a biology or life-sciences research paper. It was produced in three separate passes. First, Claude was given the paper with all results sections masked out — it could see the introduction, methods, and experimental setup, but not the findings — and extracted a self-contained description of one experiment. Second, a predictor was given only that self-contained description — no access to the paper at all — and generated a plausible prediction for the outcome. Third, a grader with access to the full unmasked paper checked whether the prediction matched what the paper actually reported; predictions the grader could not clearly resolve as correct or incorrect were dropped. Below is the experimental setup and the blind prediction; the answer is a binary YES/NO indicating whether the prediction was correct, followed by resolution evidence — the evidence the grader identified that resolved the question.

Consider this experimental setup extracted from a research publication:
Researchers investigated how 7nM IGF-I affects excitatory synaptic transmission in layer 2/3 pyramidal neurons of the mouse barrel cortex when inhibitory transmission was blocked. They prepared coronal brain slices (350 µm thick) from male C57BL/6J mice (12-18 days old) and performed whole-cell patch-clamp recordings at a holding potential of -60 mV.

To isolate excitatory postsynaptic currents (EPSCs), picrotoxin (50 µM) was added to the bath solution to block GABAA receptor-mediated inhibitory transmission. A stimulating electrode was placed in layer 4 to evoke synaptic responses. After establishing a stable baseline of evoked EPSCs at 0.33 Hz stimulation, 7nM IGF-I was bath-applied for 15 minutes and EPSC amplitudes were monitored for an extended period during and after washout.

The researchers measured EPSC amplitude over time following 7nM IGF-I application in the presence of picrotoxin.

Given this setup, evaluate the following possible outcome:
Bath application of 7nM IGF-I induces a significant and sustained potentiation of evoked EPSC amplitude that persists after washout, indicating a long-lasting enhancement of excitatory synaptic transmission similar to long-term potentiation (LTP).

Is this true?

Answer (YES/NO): NO